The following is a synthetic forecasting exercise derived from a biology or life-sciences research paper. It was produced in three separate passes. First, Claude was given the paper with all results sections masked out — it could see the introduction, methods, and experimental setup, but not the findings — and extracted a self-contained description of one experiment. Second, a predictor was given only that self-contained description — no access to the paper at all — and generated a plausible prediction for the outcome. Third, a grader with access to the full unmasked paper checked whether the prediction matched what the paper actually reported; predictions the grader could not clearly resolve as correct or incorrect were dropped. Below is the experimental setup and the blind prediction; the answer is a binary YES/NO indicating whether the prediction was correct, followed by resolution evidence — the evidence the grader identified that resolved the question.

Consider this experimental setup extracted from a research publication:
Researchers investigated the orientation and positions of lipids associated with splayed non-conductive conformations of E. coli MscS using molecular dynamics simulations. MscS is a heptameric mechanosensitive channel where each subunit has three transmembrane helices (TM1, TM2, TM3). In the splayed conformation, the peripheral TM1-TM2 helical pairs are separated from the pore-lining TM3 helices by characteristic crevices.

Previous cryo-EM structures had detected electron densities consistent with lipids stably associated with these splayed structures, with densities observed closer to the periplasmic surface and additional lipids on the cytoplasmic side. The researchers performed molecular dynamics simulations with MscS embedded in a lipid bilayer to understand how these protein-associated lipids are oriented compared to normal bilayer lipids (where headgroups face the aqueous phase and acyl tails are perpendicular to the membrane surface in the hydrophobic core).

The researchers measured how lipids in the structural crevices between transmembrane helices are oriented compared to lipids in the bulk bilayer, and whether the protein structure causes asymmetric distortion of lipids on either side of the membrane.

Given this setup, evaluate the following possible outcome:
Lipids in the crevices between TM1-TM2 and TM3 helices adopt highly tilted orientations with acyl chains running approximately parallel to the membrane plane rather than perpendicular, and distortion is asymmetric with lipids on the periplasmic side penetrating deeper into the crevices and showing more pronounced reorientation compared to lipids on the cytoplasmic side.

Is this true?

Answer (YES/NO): NO